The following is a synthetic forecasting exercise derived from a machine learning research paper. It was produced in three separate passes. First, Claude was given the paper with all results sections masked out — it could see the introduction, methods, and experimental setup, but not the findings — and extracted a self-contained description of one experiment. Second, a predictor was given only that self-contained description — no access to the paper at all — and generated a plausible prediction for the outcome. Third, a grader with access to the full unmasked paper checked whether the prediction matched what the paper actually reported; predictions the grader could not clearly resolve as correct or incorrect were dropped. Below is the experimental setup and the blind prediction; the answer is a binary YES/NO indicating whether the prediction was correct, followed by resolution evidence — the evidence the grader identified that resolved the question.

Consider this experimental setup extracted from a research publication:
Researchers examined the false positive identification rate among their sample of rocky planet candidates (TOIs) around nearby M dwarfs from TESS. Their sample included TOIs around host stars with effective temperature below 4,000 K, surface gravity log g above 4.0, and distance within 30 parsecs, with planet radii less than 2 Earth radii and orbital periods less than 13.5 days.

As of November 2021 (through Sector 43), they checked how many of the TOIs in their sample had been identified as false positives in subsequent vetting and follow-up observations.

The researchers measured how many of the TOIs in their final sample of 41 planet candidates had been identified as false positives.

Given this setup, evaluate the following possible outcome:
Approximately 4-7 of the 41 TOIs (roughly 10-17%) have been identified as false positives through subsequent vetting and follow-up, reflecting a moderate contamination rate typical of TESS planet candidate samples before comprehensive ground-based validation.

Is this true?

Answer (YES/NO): NO